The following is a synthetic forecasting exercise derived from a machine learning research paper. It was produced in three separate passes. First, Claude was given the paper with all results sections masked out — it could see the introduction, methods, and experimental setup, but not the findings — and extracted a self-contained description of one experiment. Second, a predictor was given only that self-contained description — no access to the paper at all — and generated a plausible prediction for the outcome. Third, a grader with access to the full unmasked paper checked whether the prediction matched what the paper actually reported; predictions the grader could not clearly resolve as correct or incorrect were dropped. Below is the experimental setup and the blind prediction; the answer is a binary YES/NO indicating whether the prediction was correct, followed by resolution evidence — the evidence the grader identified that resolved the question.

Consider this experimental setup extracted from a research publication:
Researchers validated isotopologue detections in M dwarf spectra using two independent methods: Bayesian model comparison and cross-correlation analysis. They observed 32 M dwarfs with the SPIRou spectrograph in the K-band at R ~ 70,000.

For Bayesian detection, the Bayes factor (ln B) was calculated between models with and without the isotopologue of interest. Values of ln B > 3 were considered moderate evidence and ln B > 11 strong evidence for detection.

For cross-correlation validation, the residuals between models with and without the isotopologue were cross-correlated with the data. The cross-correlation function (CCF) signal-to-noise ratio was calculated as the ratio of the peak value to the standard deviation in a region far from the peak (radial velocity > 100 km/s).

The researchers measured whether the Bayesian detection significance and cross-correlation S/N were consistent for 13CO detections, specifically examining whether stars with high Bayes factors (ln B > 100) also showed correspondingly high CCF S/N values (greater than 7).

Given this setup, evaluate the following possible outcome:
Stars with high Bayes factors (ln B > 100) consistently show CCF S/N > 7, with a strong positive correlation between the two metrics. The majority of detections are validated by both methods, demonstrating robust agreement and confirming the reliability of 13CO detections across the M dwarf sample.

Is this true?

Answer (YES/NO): YES